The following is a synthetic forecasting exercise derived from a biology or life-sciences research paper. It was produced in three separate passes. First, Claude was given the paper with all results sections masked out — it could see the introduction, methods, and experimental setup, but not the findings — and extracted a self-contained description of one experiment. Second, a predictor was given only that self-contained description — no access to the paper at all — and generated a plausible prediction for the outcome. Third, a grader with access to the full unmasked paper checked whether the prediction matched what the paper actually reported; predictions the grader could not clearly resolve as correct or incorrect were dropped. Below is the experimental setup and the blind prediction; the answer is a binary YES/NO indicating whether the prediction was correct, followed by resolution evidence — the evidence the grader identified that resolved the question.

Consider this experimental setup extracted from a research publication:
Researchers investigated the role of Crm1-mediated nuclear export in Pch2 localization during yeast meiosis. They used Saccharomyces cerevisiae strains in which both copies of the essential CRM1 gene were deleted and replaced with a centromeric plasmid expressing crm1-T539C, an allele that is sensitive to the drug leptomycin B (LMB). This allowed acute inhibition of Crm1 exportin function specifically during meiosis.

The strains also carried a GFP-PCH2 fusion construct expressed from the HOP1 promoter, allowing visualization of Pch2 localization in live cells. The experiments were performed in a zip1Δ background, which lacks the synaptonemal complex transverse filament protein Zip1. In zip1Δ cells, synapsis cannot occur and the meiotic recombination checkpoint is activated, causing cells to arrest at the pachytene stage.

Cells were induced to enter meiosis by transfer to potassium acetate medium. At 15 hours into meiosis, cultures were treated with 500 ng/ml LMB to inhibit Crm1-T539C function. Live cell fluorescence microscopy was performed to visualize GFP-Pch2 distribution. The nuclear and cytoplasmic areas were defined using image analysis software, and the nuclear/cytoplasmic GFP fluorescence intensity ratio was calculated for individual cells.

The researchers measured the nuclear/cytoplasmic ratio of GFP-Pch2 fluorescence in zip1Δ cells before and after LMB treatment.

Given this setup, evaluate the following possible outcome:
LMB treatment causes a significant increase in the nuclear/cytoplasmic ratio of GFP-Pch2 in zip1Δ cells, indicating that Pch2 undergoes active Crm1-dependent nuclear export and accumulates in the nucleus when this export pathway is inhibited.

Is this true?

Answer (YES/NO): YES